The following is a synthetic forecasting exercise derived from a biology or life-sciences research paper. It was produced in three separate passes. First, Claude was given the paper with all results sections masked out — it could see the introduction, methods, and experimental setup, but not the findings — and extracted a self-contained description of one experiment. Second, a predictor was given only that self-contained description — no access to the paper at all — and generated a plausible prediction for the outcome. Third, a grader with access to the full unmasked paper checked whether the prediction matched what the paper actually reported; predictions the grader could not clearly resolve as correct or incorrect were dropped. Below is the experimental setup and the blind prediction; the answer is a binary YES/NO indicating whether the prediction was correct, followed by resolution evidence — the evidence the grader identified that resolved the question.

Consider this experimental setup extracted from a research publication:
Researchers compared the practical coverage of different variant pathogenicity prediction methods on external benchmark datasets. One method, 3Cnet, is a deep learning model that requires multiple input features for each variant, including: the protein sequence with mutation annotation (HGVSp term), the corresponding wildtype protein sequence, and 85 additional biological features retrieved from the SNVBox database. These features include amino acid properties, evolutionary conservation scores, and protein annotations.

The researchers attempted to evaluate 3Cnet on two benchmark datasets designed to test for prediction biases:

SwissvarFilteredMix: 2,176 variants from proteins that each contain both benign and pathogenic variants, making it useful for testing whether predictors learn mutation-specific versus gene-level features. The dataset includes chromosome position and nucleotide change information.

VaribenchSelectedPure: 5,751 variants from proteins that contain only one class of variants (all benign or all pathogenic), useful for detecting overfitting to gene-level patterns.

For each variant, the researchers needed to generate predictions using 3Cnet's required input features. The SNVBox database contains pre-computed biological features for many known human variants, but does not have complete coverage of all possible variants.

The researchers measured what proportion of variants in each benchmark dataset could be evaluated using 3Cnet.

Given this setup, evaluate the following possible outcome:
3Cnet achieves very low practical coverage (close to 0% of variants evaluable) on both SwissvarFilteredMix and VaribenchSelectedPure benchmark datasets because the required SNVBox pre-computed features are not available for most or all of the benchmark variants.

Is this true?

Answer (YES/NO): NO